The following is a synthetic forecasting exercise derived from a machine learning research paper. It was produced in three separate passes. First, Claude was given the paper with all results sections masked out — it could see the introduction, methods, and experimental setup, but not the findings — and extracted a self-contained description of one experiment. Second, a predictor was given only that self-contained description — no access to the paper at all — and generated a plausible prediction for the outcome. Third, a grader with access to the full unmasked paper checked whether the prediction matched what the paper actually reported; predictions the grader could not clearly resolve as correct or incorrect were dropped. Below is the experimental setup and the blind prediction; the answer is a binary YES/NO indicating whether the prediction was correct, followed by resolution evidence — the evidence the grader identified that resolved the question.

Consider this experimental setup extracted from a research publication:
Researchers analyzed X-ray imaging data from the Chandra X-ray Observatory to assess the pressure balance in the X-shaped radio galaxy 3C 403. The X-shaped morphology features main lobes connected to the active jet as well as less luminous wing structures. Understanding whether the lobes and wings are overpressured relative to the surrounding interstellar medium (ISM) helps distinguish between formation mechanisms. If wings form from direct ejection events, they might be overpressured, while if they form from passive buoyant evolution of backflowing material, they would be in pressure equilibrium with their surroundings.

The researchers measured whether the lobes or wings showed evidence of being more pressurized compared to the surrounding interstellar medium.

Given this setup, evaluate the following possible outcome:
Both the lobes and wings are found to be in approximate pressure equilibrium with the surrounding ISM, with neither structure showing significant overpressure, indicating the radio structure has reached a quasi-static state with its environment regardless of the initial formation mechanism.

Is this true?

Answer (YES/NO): NO